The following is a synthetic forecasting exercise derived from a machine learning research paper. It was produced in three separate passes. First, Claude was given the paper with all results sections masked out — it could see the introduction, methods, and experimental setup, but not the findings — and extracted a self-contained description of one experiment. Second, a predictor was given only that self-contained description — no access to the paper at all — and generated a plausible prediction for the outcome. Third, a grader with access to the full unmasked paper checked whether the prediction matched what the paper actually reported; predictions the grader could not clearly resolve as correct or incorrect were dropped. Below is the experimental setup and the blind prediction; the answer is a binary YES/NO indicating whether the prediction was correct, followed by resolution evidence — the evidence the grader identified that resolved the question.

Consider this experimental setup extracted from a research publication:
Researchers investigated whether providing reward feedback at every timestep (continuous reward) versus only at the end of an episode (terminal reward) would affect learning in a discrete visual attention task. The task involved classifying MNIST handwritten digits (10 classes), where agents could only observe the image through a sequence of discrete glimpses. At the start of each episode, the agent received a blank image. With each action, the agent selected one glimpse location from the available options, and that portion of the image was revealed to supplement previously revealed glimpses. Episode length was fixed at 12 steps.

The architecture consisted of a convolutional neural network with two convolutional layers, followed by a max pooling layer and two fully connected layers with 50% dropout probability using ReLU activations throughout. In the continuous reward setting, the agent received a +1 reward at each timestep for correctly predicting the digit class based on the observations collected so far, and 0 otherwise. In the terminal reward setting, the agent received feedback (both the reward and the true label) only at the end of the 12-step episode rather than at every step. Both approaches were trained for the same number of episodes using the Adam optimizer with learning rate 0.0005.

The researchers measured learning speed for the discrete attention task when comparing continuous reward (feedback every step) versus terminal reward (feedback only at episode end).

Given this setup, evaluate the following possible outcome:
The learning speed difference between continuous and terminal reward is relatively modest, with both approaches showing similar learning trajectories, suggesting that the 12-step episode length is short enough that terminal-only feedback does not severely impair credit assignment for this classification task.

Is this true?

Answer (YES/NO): NO